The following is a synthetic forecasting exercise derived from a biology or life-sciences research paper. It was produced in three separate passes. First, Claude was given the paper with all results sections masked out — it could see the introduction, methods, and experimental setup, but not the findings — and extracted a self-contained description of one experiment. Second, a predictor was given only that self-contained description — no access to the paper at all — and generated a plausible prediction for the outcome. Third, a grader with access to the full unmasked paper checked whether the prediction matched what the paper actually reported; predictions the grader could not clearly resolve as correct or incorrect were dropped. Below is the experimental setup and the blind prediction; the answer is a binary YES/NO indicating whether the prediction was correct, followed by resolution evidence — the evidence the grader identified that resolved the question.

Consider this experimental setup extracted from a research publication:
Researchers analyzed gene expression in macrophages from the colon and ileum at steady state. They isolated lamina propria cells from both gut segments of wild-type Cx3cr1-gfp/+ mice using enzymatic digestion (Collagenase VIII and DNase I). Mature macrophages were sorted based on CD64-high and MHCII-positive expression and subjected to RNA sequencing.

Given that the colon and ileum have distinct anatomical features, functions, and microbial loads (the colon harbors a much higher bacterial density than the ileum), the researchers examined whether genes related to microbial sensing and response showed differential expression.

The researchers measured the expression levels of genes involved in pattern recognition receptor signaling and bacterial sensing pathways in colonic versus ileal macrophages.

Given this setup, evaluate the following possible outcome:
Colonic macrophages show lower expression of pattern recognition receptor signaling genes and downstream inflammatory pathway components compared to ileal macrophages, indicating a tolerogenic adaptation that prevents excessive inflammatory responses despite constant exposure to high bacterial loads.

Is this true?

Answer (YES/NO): YES